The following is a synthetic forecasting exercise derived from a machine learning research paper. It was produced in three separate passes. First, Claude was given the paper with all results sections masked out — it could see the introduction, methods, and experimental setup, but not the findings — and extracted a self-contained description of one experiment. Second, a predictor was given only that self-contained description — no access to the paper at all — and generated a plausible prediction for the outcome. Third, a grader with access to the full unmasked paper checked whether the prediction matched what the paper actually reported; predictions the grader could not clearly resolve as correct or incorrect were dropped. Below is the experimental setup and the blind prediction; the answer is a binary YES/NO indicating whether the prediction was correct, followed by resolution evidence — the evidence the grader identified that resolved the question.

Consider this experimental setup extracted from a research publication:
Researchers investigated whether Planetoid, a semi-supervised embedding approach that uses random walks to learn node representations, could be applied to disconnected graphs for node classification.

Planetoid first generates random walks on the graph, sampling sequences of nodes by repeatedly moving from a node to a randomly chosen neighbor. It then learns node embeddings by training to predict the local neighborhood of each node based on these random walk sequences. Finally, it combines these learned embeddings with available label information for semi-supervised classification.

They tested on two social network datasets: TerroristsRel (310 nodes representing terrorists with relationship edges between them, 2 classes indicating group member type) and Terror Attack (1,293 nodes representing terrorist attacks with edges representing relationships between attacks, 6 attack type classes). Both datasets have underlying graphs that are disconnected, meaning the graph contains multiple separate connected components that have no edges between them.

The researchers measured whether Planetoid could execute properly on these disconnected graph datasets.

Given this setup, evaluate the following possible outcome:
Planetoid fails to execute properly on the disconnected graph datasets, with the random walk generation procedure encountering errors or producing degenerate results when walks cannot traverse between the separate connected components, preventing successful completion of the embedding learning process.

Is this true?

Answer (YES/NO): YES